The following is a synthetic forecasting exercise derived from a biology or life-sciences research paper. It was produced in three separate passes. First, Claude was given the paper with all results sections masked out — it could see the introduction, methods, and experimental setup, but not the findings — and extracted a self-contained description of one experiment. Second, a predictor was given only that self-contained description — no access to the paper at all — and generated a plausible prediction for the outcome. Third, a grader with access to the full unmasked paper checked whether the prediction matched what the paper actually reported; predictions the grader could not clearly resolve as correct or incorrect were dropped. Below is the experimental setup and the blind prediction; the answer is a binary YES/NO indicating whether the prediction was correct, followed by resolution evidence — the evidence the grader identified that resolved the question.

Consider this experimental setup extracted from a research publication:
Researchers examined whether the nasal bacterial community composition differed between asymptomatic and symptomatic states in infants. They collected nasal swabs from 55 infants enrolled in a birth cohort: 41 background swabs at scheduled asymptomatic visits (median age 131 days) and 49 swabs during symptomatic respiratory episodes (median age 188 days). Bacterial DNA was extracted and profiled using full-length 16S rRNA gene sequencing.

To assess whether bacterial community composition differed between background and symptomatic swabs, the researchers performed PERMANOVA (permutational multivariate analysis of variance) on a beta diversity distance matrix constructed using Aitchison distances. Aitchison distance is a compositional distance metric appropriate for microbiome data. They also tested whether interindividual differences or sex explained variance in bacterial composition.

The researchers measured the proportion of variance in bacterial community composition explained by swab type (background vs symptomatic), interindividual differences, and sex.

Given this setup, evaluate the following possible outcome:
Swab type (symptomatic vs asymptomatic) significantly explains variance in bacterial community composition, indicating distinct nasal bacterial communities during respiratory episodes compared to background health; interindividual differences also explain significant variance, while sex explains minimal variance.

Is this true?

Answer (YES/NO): NO